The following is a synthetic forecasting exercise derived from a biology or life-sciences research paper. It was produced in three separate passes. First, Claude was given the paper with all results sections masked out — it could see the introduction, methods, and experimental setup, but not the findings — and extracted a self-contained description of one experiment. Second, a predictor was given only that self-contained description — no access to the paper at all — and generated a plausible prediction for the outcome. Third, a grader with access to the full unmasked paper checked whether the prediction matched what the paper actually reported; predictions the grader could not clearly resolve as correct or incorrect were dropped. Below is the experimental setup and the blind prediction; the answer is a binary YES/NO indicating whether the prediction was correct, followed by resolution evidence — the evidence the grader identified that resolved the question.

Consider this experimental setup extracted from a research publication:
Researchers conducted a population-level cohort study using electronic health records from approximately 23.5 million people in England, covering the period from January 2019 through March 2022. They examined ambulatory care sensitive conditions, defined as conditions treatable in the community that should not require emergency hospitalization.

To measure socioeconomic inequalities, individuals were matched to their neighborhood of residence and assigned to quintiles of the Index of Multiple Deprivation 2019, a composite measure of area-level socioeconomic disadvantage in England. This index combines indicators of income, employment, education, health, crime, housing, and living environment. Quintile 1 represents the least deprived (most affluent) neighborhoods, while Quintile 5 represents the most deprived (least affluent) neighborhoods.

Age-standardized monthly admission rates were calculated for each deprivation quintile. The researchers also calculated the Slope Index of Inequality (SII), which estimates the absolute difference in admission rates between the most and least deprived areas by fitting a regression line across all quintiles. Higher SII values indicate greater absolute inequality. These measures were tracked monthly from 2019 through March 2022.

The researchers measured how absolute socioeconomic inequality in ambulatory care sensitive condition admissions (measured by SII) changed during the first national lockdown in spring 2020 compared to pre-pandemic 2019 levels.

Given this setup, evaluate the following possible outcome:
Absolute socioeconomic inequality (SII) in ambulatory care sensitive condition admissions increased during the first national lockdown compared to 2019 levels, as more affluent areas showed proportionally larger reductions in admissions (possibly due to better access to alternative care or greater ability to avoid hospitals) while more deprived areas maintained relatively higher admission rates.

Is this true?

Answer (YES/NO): NO